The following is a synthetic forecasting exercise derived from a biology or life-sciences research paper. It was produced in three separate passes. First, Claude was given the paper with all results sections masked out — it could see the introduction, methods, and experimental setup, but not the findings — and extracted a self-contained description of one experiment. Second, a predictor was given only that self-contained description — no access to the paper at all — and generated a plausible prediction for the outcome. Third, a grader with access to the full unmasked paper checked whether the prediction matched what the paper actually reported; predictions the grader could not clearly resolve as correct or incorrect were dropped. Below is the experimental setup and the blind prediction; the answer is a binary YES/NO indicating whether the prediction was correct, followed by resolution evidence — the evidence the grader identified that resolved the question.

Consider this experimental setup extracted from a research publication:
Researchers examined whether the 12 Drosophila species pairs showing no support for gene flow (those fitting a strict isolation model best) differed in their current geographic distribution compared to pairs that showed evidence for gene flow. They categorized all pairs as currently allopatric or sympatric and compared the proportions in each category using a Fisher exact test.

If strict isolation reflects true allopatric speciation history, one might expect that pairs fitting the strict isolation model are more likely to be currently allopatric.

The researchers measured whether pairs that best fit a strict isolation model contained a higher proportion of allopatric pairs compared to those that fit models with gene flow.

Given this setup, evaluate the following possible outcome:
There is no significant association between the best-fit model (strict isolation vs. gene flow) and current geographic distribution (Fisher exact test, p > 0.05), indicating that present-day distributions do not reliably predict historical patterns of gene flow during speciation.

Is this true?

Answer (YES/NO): YES